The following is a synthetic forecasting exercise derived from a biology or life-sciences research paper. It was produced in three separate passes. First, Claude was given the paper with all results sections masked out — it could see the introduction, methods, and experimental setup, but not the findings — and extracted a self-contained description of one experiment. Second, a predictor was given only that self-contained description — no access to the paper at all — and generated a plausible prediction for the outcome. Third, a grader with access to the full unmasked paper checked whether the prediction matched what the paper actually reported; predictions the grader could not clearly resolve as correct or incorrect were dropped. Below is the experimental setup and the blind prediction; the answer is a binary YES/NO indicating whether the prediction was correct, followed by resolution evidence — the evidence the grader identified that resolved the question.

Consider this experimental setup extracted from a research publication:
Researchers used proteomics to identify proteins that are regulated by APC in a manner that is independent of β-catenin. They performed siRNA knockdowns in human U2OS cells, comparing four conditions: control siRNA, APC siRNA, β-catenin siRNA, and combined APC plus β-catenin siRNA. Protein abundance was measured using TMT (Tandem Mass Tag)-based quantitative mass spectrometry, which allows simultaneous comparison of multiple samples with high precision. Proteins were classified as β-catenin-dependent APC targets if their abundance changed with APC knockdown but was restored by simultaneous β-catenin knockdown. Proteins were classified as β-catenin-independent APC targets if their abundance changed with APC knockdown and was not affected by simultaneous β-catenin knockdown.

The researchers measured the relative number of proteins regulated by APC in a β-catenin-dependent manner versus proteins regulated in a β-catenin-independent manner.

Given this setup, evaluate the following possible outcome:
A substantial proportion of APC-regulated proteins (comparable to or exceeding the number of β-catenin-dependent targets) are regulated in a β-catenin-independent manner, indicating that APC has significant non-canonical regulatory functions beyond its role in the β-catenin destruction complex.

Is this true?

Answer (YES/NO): YES